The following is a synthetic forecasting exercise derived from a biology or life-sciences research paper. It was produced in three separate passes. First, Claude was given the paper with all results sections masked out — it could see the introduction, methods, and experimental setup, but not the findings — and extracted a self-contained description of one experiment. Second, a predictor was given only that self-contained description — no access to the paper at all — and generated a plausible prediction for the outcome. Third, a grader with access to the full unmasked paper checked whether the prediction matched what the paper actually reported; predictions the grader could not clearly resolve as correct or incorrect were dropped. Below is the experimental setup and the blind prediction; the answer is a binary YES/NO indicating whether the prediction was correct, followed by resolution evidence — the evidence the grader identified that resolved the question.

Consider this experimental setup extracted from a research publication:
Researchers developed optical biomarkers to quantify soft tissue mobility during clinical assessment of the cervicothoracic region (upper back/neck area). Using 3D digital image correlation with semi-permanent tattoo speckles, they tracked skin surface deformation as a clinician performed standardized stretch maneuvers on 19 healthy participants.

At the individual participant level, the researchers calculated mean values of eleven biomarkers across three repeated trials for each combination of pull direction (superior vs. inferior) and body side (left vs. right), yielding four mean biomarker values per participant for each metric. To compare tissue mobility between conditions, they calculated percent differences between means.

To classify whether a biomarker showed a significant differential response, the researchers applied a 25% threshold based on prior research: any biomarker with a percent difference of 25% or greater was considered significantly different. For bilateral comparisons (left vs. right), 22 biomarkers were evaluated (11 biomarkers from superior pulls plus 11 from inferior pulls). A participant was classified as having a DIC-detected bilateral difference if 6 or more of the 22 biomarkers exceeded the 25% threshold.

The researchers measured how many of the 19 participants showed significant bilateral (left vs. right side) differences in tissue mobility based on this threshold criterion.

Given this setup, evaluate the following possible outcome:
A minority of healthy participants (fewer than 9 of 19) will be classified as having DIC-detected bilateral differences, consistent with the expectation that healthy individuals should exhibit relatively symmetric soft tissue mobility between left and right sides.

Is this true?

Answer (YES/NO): NO